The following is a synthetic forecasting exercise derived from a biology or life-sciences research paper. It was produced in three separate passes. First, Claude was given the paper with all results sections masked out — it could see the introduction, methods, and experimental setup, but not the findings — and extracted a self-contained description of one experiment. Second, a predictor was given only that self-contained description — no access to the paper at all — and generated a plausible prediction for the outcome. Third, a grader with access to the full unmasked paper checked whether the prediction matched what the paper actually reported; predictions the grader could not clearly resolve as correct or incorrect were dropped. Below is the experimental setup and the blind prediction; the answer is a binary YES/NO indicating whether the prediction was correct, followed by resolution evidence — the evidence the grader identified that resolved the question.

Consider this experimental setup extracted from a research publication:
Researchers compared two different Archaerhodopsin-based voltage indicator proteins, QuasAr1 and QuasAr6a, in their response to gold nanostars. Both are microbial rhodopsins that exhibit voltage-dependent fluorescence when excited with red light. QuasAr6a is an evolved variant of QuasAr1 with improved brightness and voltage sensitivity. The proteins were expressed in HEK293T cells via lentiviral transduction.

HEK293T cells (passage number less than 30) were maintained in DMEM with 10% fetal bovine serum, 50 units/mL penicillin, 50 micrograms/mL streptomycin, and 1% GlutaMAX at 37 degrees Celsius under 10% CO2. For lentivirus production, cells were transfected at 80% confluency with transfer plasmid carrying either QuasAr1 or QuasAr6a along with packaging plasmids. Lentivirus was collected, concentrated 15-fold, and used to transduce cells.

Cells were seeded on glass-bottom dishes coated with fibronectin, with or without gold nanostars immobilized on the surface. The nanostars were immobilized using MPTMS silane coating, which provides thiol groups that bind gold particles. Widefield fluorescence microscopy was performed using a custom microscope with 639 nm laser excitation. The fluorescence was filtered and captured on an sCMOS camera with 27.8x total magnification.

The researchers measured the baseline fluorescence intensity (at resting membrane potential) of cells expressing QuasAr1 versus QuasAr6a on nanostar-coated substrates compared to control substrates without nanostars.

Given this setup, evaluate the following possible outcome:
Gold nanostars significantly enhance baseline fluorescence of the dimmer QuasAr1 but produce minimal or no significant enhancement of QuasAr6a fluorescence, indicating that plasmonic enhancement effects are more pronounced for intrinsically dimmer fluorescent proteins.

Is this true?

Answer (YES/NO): NO